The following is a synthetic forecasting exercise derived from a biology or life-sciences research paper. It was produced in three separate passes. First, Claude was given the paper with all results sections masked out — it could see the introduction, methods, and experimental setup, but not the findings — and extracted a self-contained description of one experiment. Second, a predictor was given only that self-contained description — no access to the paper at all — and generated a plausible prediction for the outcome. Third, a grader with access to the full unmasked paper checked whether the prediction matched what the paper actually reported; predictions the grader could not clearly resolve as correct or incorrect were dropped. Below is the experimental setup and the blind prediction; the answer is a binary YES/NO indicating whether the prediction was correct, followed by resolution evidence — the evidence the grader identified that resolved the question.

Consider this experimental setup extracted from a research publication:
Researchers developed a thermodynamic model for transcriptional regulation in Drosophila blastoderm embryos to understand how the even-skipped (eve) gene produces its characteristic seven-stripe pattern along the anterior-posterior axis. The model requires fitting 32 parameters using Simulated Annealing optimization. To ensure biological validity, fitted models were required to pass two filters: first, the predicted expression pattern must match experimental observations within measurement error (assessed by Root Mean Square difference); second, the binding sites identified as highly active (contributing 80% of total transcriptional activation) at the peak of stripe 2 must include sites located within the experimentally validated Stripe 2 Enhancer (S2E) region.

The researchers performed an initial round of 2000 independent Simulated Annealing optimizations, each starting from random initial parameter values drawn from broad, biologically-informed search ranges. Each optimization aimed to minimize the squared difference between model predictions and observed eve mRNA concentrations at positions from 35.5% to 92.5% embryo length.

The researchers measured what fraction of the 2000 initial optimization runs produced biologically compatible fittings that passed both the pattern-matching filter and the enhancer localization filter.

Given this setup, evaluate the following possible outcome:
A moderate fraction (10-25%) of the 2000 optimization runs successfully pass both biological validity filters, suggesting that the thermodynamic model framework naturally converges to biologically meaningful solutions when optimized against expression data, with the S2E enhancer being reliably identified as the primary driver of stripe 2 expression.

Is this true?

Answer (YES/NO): NO